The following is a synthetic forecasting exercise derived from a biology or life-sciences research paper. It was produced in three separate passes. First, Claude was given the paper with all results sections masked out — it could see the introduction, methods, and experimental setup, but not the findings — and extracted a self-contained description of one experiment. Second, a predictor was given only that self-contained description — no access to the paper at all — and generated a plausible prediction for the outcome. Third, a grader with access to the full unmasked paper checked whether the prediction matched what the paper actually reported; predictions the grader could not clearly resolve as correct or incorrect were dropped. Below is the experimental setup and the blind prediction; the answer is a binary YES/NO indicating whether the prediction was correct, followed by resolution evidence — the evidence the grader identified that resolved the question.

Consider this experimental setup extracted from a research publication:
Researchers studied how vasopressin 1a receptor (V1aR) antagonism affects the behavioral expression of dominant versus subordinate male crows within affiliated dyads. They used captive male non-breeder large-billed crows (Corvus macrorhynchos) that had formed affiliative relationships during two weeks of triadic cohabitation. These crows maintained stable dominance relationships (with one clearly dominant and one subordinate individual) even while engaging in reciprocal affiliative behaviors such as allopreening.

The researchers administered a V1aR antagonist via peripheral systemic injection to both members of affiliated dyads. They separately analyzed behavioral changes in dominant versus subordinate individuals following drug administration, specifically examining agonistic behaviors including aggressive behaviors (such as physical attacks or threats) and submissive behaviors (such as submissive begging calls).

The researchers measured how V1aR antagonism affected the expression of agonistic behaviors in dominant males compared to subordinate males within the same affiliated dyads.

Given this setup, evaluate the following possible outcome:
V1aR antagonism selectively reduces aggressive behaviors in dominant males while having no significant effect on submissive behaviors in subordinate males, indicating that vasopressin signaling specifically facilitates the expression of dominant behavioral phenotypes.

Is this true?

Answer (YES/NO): NO